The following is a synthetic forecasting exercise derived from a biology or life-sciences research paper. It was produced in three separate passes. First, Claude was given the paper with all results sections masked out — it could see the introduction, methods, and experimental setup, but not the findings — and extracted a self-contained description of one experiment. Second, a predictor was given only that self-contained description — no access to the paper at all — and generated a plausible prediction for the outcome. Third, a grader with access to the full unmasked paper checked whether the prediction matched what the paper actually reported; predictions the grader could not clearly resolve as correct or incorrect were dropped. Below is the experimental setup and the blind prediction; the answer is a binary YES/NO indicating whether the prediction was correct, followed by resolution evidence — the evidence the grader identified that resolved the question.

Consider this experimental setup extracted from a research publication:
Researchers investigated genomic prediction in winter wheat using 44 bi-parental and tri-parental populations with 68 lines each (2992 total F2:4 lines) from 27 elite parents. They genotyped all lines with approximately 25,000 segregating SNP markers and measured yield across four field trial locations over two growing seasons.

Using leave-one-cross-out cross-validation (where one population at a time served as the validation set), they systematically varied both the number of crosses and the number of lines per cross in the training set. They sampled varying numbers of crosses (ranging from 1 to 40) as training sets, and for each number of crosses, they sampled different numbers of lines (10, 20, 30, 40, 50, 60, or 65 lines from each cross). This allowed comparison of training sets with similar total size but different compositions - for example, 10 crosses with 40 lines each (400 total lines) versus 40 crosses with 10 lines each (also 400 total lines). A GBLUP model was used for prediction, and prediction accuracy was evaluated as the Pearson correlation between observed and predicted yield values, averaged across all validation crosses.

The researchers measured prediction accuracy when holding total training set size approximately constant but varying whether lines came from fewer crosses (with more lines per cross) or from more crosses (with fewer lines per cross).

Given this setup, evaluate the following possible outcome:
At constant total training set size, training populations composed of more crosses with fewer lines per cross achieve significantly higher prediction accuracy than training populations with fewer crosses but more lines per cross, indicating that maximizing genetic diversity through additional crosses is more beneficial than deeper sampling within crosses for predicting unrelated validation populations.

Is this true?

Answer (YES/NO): YES